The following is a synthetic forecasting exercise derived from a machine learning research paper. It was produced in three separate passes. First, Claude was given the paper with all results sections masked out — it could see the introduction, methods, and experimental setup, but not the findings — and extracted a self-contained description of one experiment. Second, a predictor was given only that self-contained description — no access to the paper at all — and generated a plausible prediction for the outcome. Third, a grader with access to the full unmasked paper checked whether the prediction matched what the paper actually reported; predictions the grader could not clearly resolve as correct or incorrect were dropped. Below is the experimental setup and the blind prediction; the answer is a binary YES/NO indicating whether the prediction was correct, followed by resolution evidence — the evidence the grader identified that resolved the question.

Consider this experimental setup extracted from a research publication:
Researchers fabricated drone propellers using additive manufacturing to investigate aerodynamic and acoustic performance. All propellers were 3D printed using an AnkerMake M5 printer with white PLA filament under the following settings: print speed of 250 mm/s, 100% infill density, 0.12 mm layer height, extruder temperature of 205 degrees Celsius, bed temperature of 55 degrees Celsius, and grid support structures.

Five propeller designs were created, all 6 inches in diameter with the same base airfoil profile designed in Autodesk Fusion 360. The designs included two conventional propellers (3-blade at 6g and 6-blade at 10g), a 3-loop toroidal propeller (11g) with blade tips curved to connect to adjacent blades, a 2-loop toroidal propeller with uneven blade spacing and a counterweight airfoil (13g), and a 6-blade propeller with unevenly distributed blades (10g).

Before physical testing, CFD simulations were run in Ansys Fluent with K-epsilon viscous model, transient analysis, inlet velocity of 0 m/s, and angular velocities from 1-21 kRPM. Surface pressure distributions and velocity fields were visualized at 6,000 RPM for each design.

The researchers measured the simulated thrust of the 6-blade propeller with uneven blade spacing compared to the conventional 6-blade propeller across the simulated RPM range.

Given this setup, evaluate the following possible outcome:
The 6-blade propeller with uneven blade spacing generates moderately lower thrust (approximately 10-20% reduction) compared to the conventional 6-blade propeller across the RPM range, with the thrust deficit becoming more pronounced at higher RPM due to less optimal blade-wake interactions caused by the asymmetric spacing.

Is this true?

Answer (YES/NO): NO